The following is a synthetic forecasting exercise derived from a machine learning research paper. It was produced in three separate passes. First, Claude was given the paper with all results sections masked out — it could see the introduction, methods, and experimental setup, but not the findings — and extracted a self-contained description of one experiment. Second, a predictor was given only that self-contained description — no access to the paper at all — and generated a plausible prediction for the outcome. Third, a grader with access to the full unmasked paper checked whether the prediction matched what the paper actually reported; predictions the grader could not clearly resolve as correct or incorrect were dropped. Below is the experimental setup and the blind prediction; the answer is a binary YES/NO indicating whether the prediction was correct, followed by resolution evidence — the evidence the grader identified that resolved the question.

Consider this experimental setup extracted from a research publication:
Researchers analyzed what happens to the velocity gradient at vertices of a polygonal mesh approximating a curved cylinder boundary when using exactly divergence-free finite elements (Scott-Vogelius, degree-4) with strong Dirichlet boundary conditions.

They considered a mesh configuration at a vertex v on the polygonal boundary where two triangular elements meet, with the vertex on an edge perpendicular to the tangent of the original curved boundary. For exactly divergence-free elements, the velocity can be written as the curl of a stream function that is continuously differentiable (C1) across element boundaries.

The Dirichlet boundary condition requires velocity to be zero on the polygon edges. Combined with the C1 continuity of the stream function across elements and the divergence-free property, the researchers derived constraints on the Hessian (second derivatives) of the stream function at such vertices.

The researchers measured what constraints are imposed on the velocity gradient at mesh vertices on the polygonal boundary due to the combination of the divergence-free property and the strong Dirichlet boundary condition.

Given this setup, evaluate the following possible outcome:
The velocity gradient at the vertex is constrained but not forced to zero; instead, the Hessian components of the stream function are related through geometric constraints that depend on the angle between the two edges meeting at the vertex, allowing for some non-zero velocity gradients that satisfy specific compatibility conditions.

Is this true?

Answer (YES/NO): NO